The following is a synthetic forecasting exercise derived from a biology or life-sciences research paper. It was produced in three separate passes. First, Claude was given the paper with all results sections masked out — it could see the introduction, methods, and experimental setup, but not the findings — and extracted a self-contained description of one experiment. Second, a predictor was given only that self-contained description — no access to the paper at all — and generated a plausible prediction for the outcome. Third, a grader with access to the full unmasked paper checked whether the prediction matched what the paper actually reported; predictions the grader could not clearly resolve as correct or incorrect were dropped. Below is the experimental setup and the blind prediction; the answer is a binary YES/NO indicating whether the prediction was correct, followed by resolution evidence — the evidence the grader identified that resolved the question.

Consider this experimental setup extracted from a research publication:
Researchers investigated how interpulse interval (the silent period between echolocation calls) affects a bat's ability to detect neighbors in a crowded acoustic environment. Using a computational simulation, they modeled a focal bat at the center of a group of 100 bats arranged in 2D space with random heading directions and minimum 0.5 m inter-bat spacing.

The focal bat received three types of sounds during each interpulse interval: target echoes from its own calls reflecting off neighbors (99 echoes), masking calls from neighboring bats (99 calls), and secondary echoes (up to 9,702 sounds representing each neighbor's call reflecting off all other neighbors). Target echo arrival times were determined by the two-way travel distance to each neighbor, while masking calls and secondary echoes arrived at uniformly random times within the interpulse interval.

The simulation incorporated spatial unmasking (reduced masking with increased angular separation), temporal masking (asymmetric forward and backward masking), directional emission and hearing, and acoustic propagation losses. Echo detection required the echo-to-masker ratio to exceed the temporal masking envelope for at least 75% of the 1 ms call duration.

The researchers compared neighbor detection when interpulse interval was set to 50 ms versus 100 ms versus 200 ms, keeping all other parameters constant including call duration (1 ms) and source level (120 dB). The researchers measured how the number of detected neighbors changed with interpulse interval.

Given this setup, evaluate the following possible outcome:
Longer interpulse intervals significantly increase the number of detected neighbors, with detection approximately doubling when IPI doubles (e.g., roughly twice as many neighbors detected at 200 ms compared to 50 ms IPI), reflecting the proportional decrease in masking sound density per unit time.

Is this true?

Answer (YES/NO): NO